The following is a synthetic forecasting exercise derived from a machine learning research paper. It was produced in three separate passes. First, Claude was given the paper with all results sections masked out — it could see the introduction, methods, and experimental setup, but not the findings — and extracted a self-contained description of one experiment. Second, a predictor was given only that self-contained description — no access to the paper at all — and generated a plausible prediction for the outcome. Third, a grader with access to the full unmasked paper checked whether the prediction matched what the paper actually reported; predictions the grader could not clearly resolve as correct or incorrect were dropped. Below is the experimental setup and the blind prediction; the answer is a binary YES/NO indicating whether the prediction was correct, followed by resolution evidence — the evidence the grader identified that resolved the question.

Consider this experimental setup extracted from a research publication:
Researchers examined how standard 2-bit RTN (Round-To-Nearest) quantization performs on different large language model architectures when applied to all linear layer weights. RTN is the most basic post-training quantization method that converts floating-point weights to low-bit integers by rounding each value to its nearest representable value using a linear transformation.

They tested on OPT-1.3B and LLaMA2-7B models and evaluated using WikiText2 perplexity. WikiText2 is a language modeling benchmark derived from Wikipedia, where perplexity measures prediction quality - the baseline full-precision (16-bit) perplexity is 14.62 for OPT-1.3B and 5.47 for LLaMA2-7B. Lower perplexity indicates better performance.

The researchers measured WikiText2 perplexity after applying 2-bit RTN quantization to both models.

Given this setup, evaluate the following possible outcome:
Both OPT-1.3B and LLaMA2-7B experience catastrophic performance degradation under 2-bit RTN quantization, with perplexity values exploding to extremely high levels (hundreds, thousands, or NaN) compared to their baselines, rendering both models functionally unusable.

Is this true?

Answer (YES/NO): YES